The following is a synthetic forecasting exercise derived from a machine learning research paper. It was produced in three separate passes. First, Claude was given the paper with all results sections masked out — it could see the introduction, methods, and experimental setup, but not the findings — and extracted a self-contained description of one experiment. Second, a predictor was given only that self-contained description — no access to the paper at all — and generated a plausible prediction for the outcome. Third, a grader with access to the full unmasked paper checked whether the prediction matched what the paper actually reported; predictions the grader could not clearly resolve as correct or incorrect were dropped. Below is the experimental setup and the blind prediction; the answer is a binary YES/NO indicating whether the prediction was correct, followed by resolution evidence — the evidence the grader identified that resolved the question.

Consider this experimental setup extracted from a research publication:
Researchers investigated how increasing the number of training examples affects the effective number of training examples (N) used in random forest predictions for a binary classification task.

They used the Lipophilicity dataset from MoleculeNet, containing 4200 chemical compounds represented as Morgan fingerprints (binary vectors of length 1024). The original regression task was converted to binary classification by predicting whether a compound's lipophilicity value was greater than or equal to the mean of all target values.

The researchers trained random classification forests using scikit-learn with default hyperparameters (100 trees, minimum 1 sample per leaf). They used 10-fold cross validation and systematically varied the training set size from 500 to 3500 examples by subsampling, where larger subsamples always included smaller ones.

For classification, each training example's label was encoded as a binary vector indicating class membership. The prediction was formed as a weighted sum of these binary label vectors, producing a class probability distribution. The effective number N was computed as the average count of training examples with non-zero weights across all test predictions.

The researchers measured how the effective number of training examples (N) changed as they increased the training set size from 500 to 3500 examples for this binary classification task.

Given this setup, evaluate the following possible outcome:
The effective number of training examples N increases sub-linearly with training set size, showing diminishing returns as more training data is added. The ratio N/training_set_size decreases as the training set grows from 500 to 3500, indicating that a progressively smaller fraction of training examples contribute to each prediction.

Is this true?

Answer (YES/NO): YES